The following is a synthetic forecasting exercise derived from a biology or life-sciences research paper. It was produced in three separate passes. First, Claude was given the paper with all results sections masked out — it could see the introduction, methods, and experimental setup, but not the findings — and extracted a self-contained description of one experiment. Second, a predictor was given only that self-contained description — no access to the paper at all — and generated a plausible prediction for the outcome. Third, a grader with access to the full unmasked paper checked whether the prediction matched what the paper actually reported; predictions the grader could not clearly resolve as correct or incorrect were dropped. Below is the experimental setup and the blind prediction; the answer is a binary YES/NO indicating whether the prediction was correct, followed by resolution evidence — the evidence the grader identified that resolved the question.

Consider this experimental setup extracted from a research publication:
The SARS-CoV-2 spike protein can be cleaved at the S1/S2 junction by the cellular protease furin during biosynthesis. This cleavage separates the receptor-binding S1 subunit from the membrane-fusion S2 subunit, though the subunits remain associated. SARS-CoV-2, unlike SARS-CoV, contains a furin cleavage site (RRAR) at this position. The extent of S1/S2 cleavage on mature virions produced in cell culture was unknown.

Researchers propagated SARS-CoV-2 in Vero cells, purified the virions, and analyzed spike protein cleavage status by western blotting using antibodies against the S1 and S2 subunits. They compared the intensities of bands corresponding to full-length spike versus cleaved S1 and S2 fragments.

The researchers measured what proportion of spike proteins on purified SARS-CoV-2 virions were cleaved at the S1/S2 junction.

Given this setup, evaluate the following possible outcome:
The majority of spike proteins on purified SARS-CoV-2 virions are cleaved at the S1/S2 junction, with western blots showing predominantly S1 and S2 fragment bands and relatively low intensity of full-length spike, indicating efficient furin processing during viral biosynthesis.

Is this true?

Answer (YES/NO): NO